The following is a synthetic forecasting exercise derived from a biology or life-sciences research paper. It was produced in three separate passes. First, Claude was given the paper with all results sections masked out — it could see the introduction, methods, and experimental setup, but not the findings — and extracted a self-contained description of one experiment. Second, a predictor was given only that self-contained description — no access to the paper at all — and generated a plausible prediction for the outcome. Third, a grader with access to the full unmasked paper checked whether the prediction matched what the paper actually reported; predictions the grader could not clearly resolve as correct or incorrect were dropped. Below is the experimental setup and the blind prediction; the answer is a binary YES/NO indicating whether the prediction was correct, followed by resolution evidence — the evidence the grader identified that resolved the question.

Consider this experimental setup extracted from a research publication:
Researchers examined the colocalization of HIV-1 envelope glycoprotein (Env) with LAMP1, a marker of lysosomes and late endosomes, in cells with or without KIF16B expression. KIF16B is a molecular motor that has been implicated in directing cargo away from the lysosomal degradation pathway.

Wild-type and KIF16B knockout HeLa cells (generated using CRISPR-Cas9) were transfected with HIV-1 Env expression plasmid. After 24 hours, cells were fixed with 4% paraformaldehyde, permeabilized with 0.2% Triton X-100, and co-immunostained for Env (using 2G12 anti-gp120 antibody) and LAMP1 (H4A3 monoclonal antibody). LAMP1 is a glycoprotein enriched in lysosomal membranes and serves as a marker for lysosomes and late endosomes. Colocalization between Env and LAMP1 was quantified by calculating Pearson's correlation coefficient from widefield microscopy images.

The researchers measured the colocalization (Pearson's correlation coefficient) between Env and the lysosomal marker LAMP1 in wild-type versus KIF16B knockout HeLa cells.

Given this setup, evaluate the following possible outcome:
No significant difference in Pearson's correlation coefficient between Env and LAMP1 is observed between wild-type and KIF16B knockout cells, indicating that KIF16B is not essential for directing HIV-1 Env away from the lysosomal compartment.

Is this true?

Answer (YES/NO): NO